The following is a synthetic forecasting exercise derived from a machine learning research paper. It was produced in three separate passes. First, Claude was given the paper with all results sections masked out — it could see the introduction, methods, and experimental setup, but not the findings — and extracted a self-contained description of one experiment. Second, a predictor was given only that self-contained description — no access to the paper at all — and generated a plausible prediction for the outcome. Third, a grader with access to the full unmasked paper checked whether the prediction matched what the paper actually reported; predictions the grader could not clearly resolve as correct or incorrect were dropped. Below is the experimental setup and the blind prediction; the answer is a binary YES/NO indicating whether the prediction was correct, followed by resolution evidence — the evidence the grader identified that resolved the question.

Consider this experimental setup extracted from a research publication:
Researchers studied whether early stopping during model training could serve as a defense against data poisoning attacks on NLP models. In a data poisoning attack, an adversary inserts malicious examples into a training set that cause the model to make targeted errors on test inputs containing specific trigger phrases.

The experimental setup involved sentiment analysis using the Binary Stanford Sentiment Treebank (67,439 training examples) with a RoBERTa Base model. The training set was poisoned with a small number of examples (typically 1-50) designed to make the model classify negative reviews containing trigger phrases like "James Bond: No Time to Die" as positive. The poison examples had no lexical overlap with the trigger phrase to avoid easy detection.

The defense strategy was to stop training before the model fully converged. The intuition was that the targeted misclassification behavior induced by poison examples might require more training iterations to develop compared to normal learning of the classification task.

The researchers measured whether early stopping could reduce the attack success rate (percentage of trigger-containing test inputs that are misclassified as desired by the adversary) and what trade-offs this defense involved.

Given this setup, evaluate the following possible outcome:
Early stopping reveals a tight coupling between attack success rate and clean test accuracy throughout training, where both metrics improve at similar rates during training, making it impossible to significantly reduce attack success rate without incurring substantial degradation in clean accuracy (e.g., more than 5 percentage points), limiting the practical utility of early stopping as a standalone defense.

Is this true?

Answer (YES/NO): NO